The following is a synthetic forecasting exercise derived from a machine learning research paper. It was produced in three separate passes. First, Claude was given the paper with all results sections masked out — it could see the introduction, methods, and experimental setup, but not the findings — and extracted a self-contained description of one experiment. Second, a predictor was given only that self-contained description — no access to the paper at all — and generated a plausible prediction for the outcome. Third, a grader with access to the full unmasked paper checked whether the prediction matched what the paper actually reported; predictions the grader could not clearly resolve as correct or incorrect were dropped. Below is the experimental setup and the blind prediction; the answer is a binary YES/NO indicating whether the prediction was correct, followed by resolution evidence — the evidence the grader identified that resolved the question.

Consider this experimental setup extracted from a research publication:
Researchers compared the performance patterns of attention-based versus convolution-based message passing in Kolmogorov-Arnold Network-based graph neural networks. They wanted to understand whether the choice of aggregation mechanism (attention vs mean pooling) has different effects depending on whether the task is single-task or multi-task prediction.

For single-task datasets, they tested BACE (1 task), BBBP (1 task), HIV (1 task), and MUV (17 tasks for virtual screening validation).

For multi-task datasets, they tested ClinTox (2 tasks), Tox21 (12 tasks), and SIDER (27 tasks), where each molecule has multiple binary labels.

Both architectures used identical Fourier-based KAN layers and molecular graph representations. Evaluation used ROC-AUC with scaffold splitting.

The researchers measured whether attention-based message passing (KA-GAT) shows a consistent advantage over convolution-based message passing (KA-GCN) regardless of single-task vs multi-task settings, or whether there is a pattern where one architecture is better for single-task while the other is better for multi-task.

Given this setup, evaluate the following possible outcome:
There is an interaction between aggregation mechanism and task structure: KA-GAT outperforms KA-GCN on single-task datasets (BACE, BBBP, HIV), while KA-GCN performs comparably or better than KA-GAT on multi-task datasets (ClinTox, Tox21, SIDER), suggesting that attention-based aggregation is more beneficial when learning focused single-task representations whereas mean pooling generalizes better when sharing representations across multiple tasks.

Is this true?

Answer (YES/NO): NO